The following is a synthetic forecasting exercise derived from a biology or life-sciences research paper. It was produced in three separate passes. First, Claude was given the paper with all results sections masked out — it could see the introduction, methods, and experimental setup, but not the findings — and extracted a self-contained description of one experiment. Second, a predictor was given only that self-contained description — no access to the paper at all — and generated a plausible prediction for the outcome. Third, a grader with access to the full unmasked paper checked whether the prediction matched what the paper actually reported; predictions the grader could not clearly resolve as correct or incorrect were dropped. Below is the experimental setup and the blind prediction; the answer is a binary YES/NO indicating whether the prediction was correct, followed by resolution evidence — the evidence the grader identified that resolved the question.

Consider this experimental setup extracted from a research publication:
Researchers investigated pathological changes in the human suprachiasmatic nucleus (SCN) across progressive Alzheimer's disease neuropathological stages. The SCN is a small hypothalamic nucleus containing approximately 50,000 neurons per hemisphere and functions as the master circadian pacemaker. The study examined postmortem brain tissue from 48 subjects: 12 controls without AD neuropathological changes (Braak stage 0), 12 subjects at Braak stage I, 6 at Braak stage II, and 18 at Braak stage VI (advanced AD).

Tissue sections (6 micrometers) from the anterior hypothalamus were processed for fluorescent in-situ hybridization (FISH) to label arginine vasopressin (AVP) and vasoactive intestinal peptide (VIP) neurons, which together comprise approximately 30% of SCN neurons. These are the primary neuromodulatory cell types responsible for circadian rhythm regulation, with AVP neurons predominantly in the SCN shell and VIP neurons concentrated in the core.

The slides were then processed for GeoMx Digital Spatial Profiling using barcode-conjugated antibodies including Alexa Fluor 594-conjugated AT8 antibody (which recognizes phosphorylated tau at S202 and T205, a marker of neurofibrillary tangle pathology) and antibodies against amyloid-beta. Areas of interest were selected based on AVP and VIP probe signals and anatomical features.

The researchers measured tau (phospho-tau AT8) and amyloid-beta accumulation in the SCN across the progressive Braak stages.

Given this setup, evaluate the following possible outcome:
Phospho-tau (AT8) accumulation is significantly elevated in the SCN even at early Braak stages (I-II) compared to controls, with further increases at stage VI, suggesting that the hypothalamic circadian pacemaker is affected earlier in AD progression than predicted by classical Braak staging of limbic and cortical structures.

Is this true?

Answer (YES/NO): NO